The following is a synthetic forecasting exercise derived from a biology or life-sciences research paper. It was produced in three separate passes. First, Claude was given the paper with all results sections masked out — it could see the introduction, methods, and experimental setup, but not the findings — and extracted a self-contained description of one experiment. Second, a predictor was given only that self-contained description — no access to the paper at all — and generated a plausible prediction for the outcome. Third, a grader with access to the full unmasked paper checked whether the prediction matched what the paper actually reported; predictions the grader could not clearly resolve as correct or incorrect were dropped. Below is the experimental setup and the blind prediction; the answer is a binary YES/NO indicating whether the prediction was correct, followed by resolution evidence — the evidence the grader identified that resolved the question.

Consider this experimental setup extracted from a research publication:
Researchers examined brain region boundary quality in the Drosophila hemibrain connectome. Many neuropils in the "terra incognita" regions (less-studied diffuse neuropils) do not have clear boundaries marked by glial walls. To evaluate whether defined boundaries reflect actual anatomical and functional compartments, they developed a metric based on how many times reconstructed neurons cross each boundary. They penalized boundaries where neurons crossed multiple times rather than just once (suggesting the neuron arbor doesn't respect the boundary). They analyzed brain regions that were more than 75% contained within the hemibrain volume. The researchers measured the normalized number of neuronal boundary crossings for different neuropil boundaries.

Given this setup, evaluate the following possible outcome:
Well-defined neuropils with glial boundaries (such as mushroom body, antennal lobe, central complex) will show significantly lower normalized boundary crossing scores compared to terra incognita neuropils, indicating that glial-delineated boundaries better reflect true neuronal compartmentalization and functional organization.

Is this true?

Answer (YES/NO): NO